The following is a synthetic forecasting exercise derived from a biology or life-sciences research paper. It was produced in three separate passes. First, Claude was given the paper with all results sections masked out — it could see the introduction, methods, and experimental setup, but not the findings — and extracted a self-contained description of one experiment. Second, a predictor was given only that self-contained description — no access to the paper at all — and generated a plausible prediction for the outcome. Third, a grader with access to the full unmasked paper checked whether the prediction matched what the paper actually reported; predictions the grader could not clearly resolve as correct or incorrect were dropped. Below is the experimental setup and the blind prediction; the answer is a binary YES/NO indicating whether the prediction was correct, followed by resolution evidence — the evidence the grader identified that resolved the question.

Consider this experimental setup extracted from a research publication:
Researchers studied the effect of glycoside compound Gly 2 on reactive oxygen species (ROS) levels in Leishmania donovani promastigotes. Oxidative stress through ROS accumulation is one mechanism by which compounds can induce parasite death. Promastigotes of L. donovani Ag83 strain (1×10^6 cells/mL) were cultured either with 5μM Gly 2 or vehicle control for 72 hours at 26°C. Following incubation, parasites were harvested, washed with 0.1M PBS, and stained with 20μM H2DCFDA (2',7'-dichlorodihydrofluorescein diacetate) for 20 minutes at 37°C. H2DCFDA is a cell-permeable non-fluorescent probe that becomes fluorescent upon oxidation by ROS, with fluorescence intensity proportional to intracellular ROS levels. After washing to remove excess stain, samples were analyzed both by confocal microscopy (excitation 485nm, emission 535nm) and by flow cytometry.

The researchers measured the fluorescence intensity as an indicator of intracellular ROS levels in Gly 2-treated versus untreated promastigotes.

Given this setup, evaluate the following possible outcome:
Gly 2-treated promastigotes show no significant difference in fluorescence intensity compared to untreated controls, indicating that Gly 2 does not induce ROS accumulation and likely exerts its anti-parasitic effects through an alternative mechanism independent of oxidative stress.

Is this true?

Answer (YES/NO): NO